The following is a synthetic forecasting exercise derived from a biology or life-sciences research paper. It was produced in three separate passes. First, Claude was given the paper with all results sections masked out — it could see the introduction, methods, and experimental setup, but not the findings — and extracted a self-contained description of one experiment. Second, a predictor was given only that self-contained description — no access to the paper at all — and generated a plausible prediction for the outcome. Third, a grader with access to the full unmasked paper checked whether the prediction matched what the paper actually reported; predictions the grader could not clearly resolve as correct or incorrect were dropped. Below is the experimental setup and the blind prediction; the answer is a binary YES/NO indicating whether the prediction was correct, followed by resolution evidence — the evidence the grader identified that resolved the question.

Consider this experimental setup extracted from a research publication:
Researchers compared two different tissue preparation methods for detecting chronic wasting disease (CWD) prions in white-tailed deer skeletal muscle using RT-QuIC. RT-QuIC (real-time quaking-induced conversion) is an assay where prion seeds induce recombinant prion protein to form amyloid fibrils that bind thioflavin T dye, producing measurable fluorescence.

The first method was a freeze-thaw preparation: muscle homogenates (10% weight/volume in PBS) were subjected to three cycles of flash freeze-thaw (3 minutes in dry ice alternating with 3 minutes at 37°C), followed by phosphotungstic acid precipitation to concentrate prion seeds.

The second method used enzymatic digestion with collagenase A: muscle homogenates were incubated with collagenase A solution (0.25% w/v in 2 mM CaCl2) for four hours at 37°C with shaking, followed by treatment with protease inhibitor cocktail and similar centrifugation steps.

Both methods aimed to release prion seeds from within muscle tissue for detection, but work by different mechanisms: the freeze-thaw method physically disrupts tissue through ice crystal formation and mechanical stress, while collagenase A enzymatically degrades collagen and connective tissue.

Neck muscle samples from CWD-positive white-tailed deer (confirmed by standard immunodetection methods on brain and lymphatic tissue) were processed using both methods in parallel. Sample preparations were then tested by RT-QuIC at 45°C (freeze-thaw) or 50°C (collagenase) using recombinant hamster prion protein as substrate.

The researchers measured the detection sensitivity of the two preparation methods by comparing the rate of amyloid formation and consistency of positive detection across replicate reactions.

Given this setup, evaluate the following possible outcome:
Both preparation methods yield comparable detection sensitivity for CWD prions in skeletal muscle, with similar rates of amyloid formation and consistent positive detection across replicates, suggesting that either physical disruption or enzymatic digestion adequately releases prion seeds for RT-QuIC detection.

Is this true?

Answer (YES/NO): NO